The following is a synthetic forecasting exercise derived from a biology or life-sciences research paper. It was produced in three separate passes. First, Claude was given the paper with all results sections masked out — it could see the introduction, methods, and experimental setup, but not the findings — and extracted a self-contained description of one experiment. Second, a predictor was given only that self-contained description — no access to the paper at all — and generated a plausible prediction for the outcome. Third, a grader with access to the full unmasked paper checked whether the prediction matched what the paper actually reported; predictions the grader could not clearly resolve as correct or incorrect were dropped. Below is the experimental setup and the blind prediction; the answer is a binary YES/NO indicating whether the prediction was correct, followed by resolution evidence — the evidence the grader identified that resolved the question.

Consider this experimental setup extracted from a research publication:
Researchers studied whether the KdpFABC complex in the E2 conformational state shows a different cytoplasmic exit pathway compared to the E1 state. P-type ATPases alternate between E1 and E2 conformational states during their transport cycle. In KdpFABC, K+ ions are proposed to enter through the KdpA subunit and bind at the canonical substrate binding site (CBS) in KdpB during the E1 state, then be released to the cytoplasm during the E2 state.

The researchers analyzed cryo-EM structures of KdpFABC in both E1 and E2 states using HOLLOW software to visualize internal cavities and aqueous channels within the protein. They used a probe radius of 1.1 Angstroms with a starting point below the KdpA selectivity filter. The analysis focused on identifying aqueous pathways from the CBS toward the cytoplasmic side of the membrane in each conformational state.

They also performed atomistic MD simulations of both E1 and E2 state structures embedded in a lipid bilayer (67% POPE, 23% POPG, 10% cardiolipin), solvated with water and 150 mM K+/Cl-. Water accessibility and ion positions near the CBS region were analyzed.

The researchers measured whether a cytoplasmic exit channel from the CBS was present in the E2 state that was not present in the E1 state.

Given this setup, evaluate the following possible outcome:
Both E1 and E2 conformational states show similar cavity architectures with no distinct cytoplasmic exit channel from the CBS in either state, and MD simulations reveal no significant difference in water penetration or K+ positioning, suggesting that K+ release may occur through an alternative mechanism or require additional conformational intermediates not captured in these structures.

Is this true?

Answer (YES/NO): NO